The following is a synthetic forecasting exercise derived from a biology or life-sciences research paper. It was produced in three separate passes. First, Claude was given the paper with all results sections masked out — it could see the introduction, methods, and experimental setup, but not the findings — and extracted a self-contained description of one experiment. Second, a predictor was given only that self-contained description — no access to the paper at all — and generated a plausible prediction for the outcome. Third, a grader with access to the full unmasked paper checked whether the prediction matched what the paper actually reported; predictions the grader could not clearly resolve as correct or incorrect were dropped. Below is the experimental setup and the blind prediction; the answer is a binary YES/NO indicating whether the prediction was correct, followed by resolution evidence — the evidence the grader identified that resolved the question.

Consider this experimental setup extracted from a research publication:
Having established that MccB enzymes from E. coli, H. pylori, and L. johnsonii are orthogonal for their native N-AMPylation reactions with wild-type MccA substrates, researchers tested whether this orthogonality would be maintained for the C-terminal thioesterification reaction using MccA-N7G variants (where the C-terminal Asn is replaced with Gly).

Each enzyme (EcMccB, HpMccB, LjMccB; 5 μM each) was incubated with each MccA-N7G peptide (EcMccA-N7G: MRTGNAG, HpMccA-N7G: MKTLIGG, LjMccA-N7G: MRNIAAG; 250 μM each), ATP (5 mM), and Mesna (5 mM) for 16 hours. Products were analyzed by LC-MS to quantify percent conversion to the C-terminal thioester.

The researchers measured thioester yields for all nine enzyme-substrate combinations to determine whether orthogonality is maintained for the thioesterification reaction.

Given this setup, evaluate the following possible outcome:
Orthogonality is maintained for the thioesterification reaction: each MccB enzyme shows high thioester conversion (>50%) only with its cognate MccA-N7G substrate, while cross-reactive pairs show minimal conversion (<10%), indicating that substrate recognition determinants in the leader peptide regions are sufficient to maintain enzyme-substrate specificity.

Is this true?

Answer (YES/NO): NO